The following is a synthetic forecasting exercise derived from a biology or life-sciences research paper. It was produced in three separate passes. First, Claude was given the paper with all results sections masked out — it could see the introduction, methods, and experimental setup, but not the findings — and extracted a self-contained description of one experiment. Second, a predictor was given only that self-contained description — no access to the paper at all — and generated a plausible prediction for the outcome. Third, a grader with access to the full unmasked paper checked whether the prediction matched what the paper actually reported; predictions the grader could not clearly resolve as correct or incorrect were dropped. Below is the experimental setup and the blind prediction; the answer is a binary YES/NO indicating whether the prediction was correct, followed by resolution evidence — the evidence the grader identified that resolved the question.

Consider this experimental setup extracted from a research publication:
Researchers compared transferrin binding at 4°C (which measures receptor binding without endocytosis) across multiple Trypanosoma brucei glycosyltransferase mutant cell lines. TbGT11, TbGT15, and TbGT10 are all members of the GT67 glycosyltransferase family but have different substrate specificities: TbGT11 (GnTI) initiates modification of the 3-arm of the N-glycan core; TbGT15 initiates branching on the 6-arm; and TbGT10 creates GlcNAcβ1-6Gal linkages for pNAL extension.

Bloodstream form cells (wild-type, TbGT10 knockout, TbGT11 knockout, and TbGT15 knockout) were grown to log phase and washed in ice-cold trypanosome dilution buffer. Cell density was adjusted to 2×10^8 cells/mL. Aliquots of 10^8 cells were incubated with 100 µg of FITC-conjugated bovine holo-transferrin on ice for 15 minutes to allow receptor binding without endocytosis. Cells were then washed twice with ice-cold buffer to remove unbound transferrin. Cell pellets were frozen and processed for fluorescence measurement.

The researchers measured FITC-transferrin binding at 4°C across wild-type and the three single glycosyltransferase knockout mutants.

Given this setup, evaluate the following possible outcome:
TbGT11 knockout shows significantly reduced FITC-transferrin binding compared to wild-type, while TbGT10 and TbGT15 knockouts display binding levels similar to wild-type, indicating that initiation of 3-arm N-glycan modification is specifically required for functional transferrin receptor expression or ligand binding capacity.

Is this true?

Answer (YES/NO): NO